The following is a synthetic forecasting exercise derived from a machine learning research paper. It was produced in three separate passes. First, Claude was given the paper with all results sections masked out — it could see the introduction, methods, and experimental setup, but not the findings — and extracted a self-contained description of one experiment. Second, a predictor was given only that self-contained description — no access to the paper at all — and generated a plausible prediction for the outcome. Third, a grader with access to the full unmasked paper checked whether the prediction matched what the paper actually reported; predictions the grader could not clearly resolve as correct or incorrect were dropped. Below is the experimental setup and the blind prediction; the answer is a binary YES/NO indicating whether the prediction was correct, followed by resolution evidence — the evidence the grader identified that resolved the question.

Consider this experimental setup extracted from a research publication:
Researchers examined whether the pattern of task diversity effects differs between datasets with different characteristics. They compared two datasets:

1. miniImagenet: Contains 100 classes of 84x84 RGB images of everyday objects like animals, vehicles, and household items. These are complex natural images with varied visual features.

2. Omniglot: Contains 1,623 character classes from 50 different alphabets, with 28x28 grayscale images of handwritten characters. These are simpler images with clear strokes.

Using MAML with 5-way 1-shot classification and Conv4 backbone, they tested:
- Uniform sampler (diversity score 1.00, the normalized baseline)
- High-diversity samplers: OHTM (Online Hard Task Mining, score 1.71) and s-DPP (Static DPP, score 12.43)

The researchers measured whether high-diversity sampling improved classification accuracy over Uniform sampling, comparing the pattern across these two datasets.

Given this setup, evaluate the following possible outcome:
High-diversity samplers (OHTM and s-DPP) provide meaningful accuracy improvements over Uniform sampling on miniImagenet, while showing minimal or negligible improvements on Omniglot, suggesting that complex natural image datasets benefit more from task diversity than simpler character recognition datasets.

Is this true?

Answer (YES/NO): NO